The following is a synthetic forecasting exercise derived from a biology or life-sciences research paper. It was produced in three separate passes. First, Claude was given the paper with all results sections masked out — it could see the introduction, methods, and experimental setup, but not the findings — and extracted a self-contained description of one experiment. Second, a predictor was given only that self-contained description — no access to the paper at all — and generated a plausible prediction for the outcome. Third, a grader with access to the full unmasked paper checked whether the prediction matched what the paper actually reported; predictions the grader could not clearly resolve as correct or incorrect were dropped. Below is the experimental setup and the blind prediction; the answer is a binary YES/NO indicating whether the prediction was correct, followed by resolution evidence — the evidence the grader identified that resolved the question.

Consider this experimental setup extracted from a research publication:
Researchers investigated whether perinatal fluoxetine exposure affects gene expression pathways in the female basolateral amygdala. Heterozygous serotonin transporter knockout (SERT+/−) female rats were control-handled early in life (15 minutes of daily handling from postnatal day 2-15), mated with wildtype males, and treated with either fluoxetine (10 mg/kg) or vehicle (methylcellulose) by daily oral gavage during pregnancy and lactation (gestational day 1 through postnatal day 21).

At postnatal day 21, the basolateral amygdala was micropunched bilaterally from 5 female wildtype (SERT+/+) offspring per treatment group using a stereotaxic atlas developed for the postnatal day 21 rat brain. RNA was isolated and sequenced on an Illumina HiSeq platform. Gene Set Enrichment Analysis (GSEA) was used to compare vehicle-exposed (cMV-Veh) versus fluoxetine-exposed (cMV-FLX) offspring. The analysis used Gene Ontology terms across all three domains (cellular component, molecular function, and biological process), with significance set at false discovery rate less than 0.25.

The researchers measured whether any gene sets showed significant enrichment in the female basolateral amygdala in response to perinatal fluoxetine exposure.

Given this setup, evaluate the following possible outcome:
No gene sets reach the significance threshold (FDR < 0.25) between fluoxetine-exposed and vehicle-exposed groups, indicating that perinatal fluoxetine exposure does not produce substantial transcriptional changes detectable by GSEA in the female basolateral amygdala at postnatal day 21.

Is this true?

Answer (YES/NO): NO